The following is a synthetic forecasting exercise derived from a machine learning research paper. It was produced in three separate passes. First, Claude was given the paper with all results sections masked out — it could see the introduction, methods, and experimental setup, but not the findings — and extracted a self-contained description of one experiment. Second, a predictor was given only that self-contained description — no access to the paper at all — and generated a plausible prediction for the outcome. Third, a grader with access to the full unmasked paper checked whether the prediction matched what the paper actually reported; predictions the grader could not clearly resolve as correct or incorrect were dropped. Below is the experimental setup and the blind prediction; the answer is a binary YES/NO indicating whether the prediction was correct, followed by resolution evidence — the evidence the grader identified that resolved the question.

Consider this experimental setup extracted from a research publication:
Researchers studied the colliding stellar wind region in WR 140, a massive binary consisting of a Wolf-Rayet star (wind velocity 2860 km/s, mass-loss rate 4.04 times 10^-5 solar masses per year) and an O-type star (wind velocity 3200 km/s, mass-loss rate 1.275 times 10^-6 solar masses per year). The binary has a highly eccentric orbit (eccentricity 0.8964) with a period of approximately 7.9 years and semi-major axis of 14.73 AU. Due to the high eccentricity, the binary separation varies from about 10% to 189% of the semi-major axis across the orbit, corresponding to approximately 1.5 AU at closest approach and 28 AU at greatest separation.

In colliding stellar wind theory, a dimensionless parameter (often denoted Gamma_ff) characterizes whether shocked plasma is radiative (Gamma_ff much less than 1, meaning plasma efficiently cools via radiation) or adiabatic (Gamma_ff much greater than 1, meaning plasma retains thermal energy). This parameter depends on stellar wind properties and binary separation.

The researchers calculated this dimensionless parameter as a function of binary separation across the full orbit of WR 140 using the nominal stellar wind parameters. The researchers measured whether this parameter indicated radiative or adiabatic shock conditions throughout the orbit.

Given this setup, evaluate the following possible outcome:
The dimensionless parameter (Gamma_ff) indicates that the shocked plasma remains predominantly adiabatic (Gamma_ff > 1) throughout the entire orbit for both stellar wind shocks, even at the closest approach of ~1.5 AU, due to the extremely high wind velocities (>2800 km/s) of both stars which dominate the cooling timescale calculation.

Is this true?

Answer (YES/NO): YES